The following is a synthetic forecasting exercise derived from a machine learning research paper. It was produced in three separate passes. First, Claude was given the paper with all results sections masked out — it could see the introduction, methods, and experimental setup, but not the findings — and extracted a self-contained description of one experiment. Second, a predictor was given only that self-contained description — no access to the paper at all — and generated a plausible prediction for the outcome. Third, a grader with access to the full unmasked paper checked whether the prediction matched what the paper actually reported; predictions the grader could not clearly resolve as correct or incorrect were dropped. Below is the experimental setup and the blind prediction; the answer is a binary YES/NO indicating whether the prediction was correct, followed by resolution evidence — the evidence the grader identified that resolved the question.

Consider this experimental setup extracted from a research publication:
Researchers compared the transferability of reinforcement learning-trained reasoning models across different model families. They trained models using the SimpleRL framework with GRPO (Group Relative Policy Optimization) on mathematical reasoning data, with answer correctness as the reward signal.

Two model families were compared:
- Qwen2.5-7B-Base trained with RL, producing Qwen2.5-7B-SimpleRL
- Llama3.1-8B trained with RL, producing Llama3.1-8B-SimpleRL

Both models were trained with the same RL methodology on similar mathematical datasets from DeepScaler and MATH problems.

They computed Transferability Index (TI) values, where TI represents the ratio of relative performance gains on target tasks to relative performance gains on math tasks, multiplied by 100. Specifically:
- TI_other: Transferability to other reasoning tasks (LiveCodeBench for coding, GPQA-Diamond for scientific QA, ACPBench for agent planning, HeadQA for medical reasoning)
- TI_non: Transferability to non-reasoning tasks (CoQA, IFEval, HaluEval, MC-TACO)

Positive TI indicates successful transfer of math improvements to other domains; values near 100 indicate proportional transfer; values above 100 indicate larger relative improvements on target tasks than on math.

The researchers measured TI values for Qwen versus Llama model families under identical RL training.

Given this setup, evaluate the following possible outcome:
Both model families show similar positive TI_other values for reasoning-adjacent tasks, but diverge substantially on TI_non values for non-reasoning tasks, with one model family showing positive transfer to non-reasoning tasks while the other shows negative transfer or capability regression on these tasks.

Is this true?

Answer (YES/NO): NO